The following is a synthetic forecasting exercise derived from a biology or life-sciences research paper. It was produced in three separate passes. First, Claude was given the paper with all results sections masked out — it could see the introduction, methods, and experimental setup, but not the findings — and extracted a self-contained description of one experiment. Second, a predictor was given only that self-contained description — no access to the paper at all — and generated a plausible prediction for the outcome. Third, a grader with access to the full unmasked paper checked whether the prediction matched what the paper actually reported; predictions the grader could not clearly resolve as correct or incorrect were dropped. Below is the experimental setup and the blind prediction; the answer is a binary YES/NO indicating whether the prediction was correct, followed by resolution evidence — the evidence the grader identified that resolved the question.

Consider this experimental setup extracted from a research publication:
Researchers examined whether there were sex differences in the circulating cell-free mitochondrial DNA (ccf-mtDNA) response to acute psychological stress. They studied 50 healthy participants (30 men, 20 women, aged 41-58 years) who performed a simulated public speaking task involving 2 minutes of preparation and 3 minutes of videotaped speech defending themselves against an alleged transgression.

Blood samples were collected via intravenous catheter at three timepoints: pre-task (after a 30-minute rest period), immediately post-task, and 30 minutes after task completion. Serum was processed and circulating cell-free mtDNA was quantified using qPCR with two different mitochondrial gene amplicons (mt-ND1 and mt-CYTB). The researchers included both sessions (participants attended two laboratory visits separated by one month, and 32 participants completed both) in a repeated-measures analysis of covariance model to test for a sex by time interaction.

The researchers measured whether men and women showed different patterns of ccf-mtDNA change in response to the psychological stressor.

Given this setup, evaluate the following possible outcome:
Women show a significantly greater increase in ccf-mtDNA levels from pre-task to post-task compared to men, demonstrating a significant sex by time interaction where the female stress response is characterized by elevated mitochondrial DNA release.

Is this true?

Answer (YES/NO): NO